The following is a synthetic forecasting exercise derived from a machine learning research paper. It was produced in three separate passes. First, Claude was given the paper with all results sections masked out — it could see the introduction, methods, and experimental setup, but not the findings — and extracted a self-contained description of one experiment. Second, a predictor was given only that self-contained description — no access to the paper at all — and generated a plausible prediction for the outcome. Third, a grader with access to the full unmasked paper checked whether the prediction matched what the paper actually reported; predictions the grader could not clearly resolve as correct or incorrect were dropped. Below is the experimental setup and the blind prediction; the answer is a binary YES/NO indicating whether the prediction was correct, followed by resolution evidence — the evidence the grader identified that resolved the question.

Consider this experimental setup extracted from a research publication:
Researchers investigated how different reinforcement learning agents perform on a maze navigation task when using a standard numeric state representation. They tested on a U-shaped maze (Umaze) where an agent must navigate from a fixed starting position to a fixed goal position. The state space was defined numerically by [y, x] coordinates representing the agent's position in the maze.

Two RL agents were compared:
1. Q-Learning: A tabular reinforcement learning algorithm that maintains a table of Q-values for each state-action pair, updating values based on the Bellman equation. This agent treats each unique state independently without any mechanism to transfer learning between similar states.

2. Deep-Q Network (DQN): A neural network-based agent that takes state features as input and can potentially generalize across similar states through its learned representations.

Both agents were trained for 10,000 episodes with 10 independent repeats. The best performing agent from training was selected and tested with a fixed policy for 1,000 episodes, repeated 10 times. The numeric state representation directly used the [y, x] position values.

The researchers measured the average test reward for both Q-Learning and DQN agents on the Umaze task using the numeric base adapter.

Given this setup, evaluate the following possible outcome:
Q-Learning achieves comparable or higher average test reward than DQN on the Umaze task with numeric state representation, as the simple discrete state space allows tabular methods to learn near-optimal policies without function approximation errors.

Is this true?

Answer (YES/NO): YES